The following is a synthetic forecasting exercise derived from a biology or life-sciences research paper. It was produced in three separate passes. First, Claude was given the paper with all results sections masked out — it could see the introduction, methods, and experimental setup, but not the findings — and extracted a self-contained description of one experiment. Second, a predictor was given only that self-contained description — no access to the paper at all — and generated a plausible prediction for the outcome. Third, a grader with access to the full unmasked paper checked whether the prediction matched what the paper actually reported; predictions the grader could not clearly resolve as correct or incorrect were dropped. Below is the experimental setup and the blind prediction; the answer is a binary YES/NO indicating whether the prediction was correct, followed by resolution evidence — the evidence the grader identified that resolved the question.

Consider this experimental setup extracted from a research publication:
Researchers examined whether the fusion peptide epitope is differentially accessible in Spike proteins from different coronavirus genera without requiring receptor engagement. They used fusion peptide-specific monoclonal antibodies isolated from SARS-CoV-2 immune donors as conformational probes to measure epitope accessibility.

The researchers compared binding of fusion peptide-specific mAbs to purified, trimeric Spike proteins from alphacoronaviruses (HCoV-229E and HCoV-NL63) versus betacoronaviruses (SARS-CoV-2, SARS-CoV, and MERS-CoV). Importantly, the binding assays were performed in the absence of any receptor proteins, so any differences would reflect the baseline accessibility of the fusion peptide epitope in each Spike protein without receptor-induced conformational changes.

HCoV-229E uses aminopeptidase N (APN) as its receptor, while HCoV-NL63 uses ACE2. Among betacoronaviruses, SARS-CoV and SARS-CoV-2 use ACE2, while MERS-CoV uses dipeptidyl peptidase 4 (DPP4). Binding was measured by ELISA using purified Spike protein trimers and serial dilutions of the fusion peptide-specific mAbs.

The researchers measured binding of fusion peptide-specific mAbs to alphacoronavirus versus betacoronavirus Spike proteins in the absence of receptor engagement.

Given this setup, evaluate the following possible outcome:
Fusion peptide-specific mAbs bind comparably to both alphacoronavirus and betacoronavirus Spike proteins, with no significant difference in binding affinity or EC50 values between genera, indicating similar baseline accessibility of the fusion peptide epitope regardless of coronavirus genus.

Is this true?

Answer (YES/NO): NO